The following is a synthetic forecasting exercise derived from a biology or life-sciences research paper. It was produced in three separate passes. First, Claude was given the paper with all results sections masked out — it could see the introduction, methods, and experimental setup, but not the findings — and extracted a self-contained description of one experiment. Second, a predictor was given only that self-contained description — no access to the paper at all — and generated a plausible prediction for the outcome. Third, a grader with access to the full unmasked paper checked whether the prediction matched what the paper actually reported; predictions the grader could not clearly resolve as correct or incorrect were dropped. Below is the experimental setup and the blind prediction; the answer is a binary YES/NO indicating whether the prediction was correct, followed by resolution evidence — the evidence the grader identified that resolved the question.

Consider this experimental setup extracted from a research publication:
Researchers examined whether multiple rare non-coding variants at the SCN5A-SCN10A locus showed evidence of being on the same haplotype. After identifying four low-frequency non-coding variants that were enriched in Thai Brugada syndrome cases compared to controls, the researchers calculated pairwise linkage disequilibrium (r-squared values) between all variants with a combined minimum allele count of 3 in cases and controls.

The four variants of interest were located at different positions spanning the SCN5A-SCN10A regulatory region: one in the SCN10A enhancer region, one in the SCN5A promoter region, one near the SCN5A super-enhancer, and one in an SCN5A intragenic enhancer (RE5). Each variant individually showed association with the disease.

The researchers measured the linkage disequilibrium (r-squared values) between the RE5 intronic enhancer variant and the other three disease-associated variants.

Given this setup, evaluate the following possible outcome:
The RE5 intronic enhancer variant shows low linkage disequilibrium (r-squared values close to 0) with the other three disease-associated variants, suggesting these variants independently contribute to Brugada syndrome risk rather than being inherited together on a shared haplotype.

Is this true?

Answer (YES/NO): NO